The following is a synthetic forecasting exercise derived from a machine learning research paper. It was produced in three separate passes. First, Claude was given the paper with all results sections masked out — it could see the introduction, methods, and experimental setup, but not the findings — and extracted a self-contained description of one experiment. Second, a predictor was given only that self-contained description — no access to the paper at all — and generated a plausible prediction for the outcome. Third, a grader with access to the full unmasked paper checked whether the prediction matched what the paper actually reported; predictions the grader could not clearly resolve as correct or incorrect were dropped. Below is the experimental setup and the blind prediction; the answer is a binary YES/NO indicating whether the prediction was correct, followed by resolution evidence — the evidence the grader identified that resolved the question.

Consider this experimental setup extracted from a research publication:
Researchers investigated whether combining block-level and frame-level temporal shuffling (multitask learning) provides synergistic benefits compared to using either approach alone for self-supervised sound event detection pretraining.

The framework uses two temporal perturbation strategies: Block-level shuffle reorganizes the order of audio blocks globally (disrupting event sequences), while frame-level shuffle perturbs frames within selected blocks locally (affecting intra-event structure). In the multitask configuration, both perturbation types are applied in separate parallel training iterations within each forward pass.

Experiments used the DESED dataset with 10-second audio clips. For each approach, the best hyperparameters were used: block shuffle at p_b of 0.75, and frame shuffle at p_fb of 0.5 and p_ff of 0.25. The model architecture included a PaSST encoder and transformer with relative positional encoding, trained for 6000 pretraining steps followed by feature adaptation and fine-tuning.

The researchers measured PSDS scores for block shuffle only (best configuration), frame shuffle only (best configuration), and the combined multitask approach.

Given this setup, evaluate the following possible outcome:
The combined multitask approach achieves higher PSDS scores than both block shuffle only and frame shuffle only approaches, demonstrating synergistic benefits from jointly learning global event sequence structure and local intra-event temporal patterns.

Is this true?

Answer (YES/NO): YES